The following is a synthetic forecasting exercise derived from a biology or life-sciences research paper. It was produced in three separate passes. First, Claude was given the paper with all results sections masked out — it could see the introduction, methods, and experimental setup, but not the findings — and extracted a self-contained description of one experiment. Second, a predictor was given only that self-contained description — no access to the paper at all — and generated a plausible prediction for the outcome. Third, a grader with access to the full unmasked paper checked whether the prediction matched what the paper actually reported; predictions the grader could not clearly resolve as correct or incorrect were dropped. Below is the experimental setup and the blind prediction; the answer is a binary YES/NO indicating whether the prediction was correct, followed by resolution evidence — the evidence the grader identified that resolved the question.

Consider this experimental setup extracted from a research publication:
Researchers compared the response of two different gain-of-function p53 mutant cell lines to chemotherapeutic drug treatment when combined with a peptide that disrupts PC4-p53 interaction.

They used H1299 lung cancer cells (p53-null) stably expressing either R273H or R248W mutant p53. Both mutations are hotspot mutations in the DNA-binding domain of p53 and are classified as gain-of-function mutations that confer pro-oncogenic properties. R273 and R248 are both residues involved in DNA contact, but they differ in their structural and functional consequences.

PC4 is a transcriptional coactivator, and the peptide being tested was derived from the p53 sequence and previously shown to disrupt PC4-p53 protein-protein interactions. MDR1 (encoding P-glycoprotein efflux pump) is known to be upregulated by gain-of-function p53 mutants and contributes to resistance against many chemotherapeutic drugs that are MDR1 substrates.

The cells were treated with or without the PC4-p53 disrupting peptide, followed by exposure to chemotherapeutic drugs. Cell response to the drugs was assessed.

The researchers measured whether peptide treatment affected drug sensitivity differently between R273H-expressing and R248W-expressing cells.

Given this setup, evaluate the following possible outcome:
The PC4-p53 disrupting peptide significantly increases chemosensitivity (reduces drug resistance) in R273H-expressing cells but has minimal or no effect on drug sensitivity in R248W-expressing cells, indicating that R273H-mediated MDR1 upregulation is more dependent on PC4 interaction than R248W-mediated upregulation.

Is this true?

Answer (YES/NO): YES